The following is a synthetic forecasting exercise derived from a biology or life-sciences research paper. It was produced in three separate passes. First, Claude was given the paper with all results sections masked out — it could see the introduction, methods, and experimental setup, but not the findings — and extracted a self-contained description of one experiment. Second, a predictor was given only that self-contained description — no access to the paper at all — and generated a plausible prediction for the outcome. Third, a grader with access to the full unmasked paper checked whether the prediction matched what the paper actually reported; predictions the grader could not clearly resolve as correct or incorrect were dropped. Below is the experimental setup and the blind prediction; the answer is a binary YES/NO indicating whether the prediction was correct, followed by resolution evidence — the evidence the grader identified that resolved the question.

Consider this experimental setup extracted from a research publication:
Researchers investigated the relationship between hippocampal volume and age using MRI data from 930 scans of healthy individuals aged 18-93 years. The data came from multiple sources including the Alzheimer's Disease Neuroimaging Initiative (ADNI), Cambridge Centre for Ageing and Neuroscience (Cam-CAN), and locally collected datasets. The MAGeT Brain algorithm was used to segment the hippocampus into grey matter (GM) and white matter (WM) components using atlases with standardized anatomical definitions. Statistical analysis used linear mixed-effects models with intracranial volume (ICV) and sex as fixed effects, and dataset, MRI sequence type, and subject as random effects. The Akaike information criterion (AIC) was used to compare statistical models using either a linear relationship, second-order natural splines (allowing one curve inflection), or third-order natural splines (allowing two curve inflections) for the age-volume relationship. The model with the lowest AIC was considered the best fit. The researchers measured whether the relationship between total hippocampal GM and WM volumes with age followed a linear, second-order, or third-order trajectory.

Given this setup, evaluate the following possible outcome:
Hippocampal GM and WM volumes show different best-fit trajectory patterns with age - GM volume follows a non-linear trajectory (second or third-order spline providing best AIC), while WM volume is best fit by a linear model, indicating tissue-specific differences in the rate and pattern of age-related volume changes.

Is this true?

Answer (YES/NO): NO